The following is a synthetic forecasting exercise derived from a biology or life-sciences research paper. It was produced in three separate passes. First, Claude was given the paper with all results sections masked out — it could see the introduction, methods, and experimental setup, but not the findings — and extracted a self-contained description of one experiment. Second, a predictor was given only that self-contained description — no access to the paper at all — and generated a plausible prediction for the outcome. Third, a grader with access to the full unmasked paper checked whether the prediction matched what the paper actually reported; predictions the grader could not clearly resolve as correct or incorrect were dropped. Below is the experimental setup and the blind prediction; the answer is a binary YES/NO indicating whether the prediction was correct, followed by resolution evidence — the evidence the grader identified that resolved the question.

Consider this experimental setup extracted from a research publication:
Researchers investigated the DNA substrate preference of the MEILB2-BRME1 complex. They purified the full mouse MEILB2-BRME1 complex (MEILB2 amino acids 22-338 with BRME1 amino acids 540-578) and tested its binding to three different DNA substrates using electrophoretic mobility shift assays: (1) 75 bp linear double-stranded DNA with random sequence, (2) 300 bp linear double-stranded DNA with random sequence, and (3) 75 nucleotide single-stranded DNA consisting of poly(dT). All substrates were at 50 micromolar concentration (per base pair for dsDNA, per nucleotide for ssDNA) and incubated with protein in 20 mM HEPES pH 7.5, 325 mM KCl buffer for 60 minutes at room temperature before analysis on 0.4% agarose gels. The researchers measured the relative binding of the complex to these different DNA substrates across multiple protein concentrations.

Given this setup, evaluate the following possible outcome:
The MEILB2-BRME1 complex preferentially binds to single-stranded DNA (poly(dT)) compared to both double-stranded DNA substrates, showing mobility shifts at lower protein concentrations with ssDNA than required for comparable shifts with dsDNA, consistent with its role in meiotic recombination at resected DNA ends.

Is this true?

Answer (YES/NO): NO